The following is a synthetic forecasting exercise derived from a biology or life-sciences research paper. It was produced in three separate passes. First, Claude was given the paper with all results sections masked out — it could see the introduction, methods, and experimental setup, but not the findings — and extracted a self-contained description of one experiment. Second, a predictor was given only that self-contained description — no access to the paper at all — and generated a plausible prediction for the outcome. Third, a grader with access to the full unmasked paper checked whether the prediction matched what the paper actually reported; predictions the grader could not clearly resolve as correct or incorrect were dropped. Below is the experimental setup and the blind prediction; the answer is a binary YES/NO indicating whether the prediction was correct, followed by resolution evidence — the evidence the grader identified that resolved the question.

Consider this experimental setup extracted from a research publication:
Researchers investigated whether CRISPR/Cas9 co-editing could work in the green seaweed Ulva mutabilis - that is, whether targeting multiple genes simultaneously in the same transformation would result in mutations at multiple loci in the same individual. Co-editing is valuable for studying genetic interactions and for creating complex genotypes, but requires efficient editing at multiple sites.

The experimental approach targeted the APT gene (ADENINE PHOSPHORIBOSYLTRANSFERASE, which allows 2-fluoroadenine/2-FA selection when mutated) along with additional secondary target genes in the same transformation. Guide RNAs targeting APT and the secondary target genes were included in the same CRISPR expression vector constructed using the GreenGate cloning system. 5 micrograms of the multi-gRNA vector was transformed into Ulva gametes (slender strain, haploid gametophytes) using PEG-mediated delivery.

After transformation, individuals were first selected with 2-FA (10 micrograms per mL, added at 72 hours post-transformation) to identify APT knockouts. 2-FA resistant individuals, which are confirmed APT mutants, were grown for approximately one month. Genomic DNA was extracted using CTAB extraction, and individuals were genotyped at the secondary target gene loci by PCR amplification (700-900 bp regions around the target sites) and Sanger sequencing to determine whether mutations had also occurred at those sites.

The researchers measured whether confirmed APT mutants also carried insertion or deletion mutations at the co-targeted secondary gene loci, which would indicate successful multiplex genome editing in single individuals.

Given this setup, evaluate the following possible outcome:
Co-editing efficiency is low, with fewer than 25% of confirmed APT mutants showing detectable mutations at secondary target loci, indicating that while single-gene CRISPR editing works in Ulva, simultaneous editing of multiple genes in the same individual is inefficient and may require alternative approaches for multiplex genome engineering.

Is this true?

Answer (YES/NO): NO